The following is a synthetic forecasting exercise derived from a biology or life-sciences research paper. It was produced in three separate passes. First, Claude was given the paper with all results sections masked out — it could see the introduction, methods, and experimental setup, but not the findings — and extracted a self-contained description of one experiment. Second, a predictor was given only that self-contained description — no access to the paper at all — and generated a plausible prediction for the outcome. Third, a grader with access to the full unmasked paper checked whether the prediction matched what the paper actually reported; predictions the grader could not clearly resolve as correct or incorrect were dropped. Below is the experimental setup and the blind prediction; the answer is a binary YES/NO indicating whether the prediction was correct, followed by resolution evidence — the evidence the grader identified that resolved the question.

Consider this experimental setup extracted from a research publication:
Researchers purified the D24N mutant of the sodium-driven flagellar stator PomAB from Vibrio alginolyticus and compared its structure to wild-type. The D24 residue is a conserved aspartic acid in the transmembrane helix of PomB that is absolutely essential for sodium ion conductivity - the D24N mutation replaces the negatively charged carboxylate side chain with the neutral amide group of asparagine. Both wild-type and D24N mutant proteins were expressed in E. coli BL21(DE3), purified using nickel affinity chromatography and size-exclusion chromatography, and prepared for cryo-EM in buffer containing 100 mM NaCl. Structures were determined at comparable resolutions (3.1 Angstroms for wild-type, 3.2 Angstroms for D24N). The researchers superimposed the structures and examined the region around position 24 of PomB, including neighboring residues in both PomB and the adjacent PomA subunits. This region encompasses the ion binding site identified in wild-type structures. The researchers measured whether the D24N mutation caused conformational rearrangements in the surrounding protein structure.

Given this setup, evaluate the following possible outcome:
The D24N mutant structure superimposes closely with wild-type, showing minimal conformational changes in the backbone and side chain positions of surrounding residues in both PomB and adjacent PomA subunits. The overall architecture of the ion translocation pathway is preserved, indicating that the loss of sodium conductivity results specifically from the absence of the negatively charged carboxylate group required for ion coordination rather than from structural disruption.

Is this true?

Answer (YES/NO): YES